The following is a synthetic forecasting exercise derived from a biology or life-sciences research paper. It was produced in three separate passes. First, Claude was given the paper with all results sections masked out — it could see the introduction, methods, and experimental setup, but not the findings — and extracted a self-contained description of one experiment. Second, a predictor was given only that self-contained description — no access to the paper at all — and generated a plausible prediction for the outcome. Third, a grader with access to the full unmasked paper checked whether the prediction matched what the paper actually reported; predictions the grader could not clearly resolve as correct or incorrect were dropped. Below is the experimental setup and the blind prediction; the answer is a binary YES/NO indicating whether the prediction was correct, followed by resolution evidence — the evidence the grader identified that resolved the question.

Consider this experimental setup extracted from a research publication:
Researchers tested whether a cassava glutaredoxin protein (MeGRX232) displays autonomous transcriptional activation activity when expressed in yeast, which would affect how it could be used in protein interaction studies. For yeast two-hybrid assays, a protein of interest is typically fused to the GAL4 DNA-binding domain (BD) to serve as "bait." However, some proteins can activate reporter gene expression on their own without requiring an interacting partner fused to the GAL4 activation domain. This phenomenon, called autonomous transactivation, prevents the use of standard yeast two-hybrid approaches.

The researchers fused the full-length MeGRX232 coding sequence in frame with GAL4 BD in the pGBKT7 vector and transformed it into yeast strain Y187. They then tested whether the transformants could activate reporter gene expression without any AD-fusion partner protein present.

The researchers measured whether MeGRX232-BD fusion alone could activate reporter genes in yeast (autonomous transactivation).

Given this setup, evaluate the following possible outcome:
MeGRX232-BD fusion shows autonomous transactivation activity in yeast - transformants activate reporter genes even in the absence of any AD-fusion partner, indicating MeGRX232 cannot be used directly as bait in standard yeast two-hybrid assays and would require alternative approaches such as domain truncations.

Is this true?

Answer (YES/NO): YES